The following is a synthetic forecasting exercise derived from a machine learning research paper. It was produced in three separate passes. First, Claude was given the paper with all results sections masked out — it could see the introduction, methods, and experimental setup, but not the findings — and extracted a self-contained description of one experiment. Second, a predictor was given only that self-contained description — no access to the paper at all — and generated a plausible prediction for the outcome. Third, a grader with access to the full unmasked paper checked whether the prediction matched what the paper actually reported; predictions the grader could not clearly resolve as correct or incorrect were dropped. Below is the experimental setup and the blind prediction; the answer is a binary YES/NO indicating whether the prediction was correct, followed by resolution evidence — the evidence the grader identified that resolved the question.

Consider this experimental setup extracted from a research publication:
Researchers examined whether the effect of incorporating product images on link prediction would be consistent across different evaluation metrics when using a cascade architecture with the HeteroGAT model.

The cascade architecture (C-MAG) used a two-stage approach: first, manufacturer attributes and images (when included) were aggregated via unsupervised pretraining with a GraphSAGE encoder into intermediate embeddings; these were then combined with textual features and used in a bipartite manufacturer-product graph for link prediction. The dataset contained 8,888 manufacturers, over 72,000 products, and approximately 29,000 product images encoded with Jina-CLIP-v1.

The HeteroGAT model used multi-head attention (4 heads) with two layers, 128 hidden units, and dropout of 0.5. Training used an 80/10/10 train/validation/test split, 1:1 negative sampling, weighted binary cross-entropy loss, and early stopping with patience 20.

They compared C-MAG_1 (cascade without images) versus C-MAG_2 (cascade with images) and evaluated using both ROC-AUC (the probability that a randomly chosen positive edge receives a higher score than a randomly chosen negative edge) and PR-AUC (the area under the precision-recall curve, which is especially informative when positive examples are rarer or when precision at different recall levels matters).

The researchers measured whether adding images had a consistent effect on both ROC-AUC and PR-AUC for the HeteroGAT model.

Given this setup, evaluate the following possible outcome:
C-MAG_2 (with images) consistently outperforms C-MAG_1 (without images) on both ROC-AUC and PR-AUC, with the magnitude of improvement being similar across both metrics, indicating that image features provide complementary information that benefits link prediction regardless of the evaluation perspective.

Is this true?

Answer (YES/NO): NO